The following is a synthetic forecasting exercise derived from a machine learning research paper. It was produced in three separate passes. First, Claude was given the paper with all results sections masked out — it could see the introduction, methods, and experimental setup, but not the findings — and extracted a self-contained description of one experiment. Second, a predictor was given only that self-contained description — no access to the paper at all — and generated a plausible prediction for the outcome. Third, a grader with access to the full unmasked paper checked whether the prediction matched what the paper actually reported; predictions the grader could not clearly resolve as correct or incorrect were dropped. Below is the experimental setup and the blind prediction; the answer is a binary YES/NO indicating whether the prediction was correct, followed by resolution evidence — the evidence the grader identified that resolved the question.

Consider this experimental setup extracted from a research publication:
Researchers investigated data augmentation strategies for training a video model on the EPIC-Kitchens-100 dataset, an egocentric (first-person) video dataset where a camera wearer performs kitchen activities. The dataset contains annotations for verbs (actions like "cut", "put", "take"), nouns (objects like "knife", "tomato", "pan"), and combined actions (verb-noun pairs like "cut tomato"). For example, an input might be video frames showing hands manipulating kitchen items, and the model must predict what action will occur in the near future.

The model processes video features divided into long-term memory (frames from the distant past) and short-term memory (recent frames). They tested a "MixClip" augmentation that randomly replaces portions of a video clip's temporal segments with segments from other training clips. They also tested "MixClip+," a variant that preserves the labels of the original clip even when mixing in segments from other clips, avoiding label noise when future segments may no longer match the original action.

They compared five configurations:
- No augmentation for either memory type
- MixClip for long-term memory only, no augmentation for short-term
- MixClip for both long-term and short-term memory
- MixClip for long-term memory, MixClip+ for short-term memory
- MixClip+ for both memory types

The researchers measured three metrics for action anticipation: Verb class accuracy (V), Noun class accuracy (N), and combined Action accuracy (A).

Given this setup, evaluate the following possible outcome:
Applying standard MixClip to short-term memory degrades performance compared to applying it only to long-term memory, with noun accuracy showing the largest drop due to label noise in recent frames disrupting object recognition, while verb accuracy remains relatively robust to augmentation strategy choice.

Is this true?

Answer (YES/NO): NO